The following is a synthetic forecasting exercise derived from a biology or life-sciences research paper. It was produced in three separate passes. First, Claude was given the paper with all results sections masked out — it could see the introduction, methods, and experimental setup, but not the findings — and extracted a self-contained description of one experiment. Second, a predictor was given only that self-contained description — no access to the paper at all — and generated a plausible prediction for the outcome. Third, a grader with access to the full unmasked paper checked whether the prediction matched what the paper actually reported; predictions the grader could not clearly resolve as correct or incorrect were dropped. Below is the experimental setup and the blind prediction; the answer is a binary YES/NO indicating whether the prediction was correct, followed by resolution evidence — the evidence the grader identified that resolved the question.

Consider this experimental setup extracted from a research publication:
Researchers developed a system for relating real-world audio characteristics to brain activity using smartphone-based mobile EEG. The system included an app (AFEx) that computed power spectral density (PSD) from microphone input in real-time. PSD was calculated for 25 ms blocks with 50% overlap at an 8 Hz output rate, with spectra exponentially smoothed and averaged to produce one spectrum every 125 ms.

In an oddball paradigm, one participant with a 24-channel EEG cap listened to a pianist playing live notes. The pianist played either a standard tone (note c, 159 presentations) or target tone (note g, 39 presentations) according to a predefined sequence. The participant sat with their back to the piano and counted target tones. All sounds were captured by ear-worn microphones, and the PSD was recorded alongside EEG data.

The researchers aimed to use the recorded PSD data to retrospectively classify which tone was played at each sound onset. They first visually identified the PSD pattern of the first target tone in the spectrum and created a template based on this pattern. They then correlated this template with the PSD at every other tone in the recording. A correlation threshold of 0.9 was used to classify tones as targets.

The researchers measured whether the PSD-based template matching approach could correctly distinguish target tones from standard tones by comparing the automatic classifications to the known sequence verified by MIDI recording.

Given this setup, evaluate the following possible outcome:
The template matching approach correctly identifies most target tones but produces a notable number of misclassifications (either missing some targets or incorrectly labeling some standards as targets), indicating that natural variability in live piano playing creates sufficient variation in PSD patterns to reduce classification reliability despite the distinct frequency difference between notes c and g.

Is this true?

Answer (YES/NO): NO